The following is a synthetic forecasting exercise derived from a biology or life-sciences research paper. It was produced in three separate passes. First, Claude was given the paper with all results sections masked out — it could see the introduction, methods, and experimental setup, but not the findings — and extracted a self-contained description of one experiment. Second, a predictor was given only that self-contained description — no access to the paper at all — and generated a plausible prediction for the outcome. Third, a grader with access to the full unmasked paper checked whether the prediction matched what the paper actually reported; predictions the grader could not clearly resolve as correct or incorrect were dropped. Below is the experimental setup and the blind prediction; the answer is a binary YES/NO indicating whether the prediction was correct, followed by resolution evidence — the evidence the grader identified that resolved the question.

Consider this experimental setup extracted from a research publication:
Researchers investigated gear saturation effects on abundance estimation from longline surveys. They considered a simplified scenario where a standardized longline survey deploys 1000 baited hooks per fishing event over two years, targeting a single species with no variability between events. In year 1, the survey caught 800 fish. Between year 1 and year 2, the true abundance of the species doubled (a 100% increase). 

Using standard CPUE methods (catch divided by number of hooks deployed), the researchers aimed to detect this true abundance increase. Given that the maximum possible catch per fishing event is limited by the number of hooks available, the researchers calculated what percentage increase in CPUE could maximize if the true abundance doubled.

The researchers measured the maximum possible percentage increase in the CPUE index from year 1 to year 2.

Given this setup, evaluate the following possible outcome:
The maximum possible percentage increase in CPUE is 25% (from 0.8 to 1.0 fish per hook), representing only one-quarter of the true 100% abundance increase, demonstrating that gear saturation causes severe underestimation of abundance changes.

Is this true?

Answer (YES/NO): NO